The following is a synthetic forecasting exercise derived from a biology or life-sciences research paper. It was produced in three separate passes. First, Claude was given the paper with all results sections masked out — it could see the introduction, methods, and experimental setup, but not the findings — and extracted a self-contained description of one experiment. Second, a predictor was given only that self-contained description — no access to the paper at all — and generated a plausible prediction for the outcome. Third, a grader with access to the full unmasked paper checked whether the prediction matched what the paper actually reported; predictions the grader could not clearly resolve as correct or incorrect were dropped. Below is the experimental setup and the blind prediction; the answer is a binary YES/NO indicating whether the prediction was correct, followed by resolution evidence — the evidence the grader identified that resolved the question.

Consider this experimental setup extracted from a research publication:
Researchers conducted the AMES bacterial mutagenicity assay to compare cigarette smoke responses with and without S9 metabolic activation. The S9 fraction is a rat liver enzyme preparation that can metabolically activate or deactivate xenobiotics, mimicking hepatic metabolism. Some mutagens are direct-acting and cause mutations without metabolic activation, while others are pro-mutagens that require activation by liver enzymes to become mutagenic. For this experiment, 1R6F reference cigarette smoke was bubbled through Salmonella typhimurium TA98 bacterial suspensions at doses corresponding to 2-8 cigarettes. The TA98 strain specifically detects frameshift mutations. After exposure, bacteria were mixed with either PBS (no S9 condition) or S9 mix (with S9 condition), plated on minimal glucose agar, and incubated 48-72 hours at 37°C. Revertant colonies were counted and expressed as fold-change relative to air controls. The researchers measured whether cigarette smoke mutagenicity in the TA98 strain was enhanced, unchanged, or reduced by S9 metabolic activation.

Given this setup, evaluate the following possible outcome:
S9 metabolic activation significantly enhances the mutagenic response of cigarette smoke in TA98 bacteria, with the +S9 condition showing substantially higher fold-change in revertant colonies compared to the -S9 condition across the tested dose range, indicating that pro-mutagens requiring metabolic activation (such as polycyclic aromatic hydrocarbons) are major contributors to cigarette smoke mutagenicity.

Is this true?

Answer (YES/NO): NO